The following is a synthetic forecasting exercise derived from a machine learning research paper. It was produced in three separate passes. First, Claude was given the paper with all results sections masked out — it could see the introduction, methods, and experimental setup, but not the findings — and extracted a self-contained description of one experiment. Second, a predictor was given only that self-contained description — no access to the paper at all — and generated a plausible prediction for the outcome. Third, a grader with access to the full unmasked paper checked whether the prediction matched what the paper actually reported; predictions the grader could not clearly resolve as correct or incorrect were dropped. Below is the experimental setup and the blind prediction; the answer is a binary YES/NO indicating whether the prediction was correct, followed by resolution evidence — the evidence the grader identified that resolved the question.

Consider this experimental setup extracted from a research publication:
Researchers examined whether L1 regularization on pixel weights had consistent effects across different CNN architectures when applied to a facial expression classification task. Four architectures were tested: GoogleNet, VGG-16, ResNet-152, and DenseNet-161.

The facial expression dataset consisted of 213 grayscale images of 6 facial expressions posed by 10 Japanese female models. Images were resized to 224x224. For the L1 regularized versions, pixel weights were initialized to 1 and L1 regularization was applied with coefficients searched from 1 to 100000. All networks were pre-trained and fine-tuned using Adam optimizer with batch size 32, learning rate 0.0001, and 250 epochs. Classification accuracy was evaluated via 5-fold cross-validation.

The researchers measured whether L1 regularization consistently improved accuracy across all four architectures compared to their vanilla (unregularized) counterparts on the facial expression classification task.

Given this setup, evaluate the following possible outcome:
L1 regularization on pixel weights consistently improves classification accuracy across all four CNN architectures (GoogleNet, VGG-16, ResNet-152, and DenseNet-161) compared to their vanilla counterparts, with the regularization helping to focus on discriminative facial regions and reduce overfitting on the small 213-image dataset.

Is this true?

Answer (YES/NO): YES